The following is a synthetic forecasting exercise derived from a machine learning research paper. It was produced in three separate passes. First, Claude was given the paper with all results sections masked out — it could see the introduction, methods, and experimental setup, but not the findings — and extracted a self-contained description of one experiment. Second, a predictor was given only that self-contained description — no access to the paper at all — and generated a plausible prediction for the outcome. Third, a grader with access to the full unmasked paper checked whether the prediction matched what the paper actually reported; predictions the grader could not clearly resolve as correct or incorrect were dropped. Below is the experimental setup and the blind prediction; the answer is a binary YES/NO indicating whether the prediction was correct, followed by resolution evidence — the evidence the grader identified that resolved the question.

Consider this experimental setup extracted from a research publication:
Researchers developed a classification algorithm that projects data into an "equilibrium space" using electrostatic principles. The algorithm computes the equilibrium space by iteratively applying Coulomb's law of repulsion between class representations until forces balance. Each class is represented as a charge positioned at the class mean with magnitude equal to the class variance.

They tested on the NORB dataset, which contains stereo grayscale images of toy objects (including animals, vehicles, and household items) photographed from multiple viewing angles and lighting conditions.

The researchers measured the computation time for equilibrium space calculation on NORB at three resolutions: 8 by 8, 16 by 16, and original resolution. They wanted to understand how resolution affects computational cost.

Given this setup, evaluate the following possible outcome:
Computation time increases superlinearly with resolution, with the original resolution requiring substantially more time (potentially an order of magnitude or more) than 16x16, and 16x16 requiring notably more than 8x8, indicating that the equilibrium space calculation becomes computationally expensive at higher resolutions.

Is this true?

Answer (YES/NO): YES